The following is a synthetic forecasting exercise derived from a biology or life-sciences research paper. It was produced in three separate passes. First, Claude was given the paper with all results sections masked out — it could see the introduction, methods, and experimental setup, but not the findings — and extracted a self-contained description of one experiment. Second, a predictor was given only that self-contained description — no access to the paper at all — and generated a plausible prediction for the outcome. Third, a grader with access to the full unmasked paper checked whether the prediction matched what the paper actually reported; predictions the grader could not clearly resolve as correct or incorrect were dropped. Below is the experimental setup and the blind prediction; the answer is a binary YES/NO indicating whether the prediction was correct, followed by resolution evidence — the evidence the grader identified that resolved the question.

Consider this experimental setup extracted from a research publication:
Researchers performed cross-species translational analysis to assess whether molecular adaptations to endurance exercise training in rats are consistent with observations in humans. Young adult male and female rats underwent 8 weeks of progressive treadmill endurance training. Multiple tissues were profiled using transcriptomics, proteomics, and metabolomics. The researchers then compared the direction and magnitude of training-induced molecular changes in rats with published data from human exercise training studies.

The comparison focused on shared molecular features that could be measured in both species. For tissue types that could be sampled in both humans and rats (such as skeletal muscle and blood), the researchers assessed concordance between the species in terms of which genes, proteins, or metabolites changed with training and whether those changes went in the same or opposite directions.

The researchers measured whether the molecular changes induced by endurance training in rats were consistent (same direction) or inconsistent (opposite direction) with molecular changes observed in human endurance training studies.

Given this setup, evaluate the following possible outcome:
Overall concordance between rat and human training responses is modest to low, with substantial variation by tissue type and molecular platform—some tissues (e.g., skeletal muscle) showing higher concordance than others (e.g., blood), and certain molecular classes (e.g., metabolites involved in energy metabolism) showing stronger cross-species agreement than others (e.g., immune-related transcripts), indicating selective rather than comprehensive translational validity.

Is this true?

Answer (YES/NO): NO